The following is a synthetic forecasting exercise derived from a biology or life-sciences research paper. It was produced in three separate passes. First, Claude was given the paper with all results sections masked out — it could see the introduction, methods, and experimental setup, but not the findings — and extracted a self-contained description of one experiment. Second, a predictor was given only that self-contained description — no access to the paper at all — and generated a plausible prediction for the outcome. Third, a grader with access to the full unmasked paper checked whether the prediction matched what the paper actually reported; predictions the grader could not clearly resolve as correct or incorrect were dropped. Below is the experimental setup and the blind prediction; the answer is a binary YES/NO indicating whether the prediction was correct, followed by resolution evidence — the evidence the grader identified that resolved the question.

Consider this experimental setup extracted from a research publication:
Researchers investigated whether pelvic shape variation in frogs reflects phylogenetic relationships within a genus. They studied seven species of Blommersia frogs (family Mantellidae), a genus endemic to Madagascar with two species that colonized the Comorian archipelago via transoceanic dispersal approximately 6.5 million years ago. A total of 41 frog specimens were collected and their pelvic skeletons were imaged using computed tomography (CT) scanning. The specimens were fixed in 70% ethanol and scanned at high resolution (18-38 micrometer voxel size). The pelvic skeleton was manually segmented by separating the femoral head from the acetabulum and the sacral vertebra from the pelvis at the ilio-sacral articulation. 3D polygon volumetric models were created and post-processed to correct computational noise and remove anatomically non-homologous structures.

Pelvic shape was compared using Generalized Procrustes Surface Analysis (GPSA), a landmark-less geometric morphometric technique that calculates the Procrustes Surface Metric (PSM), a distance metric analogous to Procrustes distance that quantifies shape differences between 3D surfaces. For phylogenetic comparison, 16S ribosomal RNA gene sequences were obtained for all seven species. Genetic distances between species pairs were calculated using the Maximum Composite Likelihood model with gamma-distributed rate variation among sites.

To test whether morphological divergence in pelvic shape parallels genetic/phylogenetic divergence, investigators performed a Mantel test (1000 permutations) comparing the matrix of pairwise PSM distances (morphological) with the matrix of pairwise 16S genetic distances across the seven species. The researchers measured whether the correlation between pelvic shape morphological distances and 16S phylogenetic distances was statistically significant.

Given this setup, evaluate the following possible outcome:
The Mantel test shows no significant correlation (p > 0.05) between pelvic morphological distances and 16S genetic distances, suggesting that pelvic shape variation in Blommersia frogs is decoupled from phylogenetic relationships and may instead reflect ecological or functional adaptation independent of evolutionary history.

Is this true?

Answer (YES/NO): NO